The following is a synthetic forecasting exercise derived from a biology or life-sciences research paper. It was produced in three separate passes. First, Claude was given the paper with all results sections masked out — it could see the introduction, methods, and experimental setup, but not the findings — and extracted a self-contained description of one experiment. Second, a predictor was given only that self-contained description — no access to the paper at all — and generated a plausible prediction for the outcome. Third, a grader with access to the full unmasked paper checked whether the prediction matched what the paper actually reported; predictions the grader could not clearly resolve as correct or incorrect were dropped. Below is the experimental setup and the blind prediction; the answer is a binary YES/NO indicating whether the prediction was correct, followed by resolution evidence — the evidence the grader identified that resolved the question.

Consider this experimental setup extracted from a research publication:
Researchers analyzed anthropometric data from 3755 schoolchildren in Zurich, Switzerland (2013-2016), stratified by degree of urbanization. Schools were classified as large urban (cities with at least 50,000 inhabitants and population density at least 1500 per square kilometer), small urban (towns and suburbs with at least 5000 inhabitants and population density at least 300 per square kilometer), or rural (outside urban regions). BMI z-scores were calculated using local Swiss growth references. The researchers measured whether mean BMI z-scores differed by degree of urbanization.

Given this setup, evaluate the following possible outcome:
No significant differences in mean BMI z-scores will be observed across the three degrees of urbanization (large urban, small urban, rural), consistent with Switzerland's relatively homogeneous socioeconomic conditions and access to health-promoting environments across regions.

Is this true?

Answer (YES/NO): NO